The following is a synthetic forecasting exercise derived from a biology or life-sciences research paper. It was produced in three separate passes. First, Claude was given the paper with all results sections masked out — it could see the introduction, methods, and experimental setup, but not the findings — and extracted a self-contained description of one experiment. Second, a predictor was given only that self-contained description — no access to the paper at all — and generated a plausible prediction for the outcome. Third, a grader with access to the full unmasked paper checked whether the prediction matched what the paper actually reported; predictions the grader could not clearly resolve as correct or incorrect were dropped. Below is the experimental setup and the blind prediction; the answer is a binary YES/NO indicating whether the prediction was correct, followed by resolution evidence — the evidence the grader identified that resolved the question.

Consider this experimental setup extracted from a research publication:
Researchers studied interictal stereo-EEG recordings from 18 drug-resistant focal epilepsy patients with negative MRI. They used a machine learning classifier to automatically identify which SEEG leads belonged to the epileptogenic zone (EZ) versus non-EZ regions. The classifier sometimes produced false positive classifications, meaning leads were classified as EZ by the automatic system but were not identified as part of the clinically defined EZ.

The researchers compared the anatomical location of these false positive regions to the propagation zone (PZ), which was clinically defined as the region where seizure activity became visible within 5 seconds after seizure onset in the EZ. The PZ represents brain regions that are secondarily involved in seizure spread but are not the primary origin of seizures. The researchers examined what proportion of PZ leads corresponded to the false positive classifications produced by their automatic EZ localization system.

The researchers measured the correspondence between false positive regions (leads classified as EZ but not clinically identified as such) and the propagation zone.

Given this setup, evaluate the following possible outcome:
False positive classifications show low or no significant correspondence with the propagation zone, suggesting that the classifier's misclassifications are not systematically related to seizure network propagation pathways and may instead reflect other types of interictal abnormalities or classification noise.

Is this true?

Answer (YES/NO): YES